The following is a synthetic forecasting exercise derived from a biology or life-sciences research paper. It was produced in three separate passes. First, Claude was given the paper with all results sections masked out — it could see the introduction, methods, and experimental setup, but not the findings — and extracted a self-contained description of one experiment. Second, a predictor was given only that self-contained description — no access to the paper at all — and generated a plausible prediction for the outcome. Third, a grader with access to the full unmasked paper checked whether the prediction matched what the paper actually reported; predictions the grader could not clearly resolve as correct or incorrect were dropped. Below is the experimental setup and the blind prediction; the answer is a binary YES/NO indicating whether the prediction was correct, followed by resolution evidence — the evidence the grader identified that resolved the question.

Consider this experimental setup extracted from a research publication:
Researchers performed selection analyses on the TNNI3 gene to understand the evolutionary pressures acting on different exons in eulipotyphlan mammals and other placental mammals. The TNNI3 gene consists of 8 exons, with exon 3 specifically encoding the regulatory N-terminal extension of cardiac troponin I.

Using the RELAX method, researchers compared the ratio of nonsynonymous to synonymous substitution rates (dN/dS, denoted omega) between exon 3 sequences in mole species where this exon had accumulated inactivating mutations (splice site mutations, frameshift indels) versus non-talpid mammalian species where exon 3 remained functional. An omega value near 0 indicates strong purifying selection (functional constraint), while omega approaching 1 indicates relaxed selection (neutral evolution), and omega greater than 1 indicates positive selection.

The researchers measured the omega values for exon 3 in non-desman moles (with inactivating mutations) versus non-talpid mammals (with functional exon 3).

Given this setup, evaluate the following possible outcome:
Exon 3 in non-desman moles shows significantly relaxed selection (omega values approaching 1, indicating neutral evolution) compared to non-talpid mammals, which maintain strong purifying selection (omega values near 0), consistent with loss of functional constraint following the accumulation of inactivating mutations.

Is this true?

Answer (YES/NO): YES